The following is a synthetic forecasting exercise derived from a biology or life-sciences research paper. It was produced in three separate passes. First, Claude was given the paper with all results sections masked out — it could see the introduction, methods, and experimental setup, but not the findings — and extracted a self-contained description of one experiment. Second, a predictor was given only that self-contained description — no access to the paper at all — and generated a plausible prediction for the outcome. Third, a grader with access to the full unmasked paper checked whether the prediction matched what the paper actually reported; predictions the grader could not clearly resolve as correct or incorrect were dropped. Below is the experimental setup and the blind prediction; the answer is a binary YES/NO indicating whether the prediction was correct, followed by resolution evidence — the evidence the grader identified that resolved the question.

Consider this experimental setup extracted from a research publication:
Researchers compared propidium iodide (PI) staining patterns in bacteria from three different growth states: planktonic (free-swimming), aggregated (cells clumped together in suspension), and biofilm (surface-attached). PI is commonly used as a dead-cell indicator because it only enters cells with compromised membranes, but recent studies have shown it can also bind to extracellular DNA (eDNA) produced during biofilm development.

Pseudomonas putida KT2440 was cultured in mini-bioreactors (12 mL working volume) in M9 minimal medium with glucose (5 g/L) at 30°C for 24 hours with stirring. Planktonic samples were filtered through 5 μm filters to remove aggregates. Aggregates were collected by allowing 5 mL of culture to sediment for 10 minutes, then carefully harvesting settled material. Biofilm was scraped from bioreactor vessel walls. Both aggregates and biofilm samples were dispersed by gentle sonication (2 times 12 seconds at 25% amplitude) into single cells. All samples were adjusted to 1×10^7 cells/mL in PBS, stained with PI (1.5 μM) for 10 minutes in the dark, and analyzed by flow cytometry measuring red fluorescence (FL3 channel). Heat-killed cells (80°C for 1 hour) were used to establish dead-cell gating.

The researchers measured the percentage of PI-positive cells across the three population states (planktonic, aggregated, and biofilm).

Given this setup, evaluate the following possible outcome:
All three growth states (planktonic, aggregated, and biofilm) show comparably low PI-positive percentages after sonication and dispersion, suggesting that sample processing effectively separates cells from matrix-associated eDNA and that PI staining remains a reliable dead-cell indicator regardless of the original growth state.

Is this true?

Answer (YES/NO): NO